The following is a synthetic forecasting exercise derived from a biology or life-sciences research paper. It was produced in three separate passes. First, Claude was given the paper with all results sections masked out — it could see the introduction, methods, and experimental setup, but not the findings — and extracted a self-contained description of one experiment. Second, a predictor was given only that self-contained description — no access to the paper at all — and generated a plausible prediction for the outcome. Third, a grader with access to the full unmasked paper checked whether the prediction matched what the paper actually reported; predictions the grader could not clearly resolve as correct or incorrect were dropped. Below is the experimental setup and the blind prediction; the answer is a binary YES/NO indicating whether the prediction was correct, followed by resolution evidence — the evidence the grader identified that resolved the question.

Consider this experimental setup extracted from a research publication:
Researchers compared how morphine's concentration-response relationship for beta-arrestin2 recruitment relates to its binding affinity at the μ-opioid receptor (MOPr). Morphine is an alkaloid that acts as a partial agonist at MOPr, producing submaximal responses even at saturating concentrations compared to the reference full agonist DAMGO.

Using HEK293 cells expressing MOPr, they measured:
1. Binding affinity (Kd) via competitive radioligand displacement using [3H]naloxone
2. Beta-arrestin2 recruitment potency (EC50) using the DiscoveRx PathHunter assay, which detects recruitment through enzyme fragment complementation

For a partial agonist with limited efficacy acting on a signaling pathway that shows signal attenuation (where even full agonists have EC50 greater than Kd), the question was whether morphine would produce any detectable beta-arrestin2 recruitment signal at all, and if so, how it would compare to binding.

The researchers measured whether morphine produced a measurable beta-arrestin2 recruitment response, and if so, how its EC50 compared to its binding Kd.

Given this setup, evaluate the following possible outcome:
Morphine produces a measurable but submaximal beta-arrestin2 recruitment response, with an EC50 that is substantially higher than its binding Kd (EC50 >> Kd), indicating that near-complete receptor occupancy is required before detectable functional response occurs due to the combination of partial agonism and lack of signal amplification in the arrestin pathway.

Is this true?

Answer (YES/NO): YES